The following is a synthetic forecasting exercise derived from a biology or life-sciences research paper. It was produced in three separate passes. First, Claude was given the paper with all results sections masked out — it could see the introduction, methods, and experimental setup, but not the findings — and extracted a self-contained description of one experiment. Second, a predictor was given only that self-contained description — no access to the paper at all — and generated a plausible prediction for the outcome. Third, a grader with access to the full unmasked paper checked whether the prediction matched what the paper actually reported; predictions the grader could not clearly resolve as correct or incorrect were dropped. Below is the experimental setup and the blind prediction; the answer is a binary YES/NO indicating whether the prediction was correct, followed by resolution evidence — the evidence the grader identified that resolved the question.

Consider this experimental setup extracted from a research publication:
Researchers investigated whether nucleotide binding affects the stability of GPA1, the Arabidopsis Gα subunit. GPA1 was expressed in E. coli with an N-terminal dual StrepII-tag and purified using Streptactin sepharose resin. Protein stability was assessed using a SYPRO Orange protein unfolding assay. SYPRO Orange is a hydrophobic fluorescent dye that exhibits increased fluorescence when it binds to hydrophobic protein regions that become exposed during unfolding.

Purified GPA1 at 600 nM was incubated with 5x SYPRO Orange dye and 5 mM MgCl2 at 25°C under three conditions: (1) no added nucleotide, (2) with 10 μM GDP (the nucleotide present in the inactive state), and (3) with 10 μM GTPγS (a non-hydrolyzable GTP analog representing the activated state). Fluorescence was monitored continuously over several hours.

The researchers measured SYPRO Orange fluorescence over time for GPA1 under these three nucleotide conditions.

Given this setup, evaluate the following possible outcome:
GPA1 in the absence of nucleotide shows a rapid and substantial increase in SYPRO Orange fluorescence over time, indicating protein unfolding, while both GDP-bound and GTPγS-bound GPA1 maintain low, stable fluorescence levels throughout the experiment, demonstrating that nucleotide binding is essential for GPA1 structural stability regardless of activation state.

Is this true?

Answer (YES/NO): YES